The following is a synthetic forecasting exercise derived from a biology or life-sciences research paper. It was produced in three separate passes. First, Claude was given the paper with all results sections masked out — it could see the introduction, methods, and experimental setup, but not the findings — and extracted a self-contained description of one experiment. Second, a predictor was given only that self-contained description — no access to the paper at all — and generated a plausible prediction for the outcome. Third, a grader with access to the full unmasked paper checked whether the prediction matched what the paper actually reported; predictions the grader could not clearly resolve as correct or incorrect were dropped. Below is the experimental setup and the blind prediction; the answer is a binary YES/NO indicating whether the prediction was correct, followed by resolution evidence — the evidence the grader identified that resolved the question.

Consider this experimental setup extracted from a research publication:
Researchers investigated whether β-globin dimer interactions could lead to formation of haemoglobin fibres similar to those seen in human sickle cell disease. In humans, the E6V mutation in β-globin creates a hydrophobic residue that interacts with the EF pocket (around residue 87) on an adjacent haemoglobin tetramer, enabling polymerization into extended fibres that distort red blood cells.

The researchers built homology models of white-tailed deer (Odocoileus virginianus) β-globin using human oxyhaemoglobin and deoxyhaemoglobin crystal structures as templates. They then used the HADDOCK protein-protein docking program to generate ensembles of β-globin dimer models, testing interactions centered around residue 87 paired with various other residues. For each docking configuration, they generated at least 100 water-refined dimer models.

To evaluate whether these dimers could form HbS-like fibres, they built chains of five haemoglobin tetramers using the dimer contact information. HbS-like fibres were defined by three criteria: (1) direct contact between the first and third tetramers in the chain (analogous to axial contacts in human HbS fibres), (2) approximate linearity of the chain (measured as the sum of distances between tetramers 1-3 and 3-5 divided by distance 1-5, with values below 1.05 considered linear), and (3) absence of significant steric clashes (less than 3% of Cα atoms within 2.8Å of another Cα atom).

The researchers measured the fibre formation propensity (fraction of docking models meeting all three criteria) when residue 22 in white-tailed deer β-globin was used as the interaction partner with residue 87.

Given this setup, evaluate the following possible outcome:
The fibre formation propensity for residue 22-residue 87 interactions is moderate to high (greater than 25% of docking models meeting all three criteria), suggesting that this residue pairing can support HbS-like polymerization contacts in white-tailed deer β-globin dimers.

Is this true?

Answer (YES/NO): YES